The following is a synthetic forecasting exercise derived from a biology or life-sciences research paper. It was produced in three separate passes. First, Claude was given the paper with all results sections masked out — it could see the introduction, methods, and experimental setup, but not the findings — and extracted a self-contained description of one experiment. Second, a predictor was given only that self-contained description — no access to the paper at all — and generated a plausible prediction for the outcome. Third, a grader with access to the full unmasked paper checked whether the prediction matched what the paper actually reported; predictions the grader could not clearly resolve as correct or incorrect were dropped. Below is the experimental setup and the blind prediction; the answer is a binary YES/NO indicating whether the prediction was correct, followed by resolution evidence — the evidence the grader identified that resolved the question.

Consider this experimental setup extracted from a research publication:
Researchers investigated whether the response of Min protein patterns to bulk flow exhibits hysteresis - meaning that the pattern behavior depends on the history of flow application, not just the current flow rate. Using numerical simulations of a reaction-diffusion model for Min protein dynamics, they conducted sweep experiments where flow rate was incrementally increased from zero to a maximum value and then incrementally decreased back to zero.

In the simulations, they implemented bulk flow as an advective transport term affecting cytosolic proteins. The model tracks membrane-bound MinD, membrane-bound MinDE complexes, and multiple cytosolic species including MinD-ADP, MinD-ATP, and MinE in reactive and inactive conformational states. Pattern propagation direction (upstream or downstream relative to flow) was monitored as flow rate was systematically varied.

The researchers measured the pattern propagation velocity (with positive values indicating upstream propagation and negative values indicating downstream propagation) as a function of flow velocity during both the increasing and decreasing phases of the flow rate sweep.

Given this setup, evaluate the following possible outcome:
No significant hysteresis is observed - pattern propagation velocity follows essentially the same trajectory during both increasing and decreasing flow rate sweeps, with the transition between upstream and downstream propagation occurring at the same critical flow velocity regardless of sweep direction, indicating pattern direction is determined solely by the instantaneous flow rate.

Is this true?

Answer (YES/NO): NO